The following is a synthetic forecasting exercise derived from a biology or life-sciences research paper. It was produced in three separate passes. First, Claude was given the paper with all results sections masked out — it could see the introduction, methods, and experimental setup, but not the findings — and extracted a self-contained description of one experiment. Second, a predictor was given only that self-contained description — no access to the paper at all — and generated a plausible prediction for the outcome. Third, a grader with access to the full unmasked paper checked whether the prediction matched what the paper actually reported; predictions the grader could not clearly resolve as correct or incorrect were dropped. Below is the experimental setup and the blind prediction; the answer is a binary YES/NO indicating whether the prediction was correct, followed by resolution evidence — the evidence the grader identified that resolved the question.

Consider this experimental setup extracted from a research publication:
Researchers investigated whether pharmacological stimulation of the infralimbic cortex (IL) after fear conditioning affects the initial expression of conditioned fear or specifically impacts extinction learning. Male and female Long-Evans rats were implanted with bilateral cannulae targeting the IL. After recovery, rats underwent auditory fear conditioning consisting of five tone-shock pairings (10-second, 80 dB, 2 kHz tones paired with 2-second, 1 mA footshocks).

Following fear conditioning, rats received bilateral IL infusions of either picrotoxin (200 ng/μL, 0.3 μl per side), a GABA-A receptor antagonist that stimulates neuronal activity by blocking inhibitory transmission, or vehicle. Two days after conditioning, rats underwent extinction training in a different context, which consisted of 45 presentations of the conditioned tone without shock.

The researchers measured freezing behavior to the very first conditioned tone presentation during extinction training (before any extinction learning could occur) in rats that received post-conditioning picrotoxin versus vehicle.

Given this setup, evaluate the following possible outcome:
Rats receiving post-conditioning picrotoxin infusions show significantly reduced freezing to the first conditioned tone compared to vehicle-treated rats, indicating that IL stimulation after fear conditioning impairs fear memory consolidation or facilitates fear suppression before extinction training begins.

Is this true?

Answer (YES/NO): NO